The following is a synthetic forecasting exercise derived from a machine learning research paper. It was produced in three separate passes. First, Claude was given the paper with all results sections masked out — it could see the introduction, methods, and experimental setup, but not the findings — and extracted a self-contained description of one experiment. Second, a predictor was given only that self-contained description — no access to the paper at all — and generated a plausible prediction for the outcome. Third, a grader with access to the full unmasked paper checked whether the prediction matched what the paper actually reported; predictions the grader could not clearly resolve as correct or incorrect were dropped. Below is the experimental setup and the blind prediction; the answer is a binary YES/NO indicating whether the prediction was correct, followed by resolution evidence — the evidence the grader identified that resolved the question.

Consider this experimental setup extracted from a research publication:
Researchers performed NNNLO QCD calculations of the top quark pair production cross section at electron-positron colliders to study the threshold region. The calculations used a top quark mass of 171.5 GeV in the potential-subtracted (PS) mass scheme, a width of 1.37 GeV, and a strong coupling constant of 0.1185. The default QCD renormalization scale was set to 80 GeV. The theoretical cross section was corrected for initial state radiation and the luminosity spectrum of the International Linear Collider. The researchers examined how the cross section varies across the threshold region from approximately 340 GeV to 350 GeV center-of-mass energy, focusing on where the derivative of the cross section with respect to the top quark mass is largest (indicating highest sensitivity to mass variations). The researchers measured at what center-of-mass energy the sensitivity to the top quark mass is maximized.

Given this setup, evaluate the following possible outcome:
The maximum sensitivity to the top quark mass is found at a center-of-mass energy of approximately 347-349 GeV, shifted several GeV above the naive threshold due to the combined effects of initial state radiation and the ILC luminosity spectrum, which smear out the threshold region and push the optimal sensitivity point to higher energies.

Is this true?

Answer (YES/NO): NO